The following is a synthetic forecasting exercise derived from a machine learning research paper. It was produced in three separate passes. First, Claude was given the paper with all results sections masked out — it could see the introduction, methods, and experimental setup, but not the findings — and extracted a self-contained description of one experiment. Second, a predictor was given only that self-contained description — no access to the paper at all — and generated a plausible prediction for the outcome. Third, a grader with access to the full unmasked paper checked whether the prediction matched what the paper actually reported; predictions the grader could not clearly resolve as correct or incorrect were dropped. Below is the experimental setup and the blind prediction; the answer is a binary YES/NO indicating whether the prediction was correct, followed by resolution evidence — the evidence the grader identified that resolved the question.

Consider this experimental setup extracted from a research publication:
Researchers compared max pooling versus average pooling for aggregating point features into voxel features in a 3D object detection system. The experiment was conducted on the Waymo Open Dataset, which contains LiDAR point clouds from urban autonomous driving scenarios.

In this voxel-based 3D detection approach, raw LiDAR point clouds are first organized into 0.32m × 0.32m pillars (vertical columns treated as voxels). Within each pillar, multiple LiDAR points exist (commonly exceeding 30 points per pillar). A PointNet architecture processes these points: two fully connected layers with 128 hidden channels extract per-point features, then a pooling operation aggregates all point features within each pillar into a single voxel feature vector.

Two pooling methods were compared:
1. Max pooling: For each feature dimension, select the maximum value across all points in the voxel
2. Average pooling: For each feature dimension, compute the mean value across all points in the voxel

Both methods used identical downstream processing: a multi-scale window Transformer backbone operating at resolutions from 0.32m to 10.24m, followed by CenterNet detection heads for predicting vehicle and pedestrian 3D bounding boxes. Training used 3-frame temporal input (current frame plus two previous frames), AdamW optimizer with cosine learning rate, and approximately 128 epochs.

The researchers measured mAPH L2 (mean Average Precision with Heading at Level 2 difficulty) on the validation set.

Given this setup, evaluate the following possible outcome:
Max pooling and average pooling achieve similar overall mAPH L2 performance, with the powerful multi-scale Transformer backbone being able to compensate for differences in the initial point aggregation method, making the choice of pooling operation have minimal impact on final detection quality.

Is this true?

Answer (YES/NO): NO